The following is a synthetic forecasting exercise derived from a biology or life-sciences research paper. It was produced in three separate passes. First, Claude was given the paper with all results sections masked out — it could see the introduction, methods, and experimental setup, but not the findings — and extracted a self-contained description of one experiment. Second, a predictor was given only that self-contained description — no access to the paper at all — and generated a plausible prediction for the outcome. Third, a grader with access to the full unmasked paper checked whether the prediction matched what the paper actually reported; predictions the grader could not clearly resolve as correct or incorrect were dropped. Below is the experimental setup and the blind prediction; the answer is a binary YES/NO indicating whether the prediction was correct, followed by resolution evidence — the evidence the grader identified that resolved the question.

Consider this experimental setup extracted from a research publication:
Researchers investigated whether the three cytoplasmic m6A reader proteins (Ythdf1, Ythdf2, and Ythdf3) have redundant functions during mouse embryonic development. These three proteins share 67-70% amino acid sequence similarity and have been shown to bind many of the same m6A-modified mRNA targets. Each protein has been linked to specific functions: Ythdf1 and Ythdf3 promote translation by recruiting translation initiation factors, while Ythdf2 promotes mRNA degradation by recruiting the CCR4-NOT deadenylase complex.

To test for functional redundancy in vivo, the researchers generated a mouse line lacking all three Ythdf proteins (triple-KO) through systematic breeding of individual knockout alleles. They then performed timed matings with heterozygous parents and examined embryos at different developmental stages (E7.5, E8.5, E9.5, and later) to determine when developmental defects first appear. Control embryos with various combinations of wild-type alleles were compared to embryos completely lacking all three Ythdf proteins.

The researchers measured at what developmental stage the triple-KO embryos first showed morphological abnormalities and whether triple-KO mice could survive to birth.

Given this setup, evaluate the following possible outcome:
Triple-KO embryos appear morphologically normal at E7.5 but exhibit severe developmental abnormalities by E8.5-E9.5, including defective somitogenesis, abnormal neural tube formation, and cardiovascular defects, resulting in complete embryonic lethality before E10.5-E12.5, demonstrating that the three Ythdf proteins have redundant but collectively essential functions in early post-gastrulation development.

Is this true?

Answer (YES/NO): NO